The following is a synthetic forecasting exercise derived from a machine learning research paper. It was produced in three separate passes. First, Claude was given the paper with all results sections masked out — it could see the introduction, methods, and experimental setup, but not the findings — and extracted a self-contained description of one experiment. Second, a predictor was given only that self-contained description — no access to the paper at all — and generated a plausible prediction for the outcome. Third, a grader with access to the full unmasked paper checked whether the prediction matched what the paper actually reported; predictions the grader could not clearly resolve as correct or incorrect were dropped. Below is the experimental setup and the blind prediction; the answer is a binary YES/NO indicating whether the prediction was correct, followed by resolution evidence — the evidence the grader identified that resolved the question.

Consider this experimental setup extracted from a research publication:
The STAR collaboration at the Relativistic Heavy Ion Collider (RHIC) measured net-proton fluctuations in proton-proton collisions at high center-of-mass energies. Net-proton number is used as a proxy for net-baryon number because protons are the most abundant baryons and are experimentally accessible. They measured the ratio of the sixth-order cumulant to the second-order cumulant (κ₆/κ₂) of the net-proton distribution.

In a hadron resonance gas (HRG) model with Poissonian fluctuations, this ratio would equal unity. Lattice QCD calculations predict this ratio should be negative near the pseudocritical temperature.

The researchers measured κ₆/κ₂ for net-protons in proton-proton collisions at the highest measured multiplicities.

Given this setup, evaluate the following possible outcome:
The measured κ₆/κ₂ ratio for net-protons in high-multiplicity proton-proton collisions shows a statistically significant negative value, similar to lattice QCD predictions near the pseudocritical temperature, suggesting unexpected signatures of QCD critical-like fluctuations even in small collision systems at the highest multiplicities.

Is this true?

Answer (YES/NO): NO